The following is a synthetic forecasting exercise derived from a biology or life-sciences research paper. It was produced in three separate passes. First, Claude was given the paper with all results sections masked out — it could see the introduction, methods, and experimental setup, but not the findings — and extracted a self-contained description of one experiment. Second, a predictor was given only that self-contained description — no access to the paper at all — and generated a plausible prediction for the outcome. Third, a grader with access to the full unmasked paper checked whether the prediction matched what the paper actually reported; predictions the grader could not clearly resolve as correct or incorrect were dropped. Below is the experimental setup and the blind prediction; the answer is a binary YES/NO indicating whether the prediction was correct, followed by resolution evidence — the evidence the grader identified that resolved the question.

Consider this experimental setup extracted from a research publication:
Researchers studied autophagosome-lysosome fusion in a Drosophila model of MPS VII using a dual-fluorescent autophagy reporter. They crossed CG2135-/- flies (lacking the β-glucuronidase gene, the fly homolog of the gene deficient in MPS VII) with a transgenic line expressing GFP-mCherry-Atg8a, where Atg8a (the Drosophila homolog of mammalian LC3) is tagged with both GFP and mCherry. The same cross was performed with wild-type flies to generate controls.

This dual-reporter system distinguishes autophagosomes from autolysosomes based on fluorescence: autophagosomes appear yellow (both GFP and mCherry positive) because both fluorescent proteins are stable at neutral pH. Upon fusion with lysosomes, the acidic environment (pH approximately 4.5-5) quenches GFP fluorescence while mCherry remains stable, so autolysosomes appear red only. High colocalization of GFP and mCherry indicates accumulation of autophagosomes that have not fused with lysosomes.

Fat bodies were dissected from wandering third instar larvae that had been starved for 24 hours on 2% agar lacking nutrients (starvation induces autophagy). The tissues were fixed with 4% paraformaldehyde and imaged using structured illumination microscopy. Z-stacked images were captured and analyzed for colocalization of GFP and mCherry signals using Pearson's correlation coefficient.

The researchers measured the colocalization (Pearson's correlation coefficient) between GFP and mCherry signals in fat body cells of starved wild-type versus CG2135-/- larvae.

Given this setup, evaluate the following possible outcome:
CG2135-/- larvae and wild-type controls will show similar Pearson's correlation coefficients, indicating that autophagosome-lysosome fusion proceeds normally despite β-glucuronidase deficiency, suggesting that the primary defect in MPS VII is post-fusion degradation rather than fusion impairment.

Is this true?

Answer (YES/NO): NO